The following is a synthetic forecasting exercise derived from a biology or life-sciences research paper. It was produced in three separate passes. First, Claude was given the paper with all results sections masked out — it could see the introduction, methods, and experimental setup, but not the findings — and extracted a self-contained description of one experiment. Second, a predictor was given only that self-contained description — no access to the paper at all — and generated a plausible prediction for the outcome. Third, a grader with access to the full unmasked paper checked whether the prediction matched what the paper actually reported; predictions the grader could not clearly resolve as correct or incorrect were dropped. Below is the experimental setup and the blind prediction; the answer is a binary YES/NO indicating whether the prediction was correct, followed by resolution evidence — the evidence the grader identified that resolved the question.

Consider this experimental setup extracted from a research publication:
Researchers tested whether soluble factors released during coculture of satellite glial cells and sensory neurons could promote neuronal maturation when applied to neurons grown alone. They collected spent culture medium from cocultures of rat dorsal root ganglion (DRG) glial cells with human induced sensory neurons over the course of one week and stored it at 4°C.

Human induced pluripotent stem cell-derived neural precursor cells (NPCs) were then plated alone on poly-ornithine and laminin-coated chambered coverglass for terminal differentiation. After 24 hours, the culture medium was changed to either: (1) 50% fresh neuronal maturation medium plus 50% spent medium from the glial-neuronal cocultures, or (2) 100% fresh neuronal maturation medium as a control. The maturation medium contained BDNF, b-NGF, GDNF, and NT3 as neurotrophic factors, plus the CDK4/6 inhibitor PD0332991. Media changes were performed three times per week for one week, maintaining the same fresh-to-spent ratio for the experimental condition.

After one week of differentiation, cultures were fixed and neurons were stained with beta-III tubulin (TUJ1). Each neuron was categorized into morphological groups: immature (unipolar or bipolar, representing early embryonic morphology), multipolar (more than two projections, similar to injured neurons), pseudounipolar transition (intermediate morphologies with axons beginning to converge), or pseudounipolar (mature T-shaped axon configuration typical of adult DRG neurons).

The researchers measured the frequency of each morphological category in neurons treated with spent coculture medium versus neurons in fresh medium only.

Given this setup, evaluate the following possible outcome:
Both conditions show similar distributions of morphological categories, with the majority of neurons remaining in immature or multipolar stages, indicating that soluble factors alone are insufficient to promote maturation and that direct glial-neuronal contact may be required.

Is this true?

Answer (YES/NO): NO